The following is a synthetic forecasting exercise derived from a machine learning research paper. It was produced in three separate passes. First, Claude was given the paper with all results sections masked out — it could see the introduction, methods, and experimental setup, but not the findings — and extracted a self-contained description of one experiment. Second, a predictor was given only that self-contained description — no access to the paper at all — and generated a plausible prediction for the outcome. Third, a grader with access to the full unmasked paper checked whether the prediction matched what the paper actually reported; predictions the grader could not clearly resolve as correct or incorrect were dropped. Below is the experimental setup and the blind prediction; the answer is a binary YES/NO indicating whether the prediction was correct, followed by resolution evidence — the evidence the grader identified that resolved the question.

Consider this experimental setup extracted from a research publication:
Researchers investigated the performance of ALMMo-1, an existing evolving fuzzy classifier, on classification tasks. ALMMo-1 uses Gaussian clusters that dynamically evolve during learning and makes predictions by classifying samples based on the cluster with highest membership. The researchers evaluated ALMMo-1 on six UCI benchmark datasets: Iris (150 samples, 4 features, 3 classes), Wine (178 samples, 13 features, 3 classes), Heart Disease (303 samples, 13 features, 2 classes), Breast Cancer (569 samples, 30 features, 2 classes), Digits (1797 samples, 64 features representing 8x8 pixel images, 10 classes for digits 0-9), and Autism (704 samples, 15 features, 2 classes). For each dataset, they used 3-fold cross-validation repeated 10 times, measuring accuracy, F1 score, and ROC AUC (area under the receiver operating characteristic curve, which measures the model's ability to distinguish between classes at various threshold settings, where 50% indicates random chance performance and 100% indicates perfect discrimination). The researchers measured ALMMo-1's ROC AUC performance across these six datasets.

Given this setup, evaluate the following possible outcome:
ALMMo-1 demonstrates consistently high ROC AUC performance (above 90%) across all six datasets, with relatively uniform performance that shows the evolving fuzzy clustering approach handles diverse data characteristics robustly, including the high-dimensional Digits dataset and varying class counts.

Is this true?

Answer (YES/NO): NO